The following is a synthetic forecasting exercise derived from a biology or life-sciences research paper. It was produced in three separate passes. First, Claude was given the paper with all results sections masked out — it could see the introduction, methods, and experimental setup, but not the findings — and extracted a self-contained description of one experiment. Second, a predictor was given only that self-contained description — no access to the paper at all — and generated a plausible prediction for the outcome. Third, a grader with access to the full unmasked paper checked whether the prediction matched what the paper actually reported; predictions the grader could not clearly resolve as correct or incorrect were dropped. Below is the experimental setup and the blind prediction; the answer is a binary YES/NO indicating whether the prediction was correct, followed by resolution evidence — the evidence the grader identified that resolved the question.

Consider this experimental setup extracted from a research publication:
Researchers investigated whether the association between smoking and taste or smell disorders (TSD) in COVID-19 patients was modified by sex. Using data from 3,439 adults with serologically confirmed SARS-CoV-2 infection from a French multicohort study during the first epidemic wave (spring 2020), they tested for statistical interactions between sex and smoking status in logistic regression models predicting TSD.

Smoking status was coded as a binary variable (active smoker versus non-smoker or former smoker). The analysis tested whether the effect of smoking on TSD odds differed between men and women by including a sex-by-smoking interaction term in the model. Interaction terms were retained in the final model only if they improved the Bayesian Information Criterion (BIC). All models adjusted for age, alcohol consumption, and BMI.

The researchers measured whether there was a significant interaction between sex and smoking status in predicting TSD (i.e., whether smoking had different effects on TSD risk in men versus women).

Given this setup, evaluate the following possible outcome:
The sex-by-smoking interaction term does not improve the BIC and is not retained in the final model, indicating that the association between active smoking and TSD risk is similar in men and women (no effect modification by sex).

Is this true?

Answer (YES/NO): YES